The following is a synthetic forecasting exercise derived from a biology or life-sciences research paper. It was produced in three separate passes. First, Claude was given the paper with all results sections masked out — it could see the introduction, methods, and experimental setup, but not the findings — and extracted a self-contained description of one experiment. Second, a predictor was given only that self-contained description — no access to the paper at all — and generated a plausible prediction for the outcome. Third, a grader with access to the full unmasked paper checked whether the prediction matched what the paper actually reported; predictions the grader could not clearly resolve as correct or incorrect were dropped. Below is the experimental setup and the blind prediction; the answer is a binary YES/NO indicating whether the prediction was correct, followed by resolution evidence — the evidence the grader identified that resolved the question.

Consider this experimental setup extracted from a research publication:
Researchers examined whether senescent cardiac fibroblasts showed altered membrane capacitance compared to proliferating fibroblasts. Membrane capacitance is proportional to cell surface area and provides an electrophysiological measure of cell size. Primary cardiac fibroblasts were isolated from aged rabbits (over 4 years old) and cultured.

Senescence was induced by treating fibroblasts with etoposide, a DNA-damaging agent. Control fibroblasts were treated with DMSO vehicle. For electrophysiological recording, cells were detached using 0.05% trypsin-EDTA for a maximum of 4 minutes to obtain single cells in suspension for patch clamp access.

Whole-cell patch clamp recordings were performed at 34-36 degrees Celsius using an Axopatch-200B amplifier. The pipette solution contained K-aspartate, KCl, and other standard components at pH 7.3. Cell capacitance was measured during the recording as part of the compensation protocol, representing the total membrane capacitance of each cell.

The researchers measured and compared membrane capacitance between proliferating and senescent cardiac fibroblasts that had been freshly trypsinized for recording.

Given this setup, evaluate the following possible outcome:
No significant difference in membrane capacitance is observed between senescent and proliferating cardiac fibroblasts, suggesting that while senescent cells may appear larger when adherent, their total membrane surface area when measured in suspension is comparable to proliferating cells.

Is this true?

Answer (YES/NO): YES